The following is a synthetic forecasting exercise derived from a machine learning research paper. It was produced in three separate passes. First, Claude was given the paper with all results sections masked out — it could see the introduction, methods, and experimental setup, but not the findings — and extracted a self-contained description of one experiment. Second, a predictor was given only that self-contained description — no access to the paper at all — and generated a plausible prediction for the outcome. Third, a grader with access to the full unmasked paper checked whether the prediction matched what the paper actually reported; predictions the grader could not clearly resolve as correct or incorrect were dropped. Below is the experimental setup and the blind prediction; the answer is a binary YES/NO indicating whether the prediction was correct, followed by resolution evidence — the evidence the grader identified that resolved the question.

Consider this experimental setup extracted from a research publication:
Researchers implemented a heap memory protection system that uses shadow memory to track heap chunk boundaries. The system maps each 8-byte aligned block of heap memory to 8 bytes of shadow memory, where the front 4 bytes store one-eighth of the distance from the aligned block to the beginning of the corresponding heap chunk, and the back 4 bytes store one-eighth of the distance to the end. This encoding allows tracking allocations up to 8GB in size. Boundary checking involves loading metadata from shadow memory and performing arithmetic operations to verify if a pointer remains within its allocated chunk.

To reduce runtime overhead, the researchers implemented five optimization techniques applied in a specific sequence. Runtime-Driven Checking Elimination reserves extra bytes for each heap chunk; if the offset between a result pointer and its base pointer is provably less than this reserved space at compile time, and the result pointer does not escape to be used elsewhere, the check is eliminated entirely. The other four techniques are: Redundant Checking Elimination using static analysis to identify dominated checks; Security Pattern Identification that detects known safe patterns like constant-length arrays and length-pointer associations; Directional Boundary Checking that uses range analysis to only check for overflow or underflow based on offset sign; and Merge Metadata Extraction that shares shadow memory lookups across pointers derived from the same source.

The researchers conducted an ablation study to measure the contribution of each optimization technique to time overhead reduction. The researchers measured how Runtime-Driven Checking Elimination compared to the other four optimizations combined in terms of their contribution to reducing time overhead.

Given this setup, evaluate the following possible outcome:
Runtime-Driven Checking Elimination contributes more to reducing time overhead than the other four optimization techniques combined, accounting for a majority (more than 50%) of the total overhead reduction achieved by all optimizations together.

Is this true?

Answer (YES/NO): NO